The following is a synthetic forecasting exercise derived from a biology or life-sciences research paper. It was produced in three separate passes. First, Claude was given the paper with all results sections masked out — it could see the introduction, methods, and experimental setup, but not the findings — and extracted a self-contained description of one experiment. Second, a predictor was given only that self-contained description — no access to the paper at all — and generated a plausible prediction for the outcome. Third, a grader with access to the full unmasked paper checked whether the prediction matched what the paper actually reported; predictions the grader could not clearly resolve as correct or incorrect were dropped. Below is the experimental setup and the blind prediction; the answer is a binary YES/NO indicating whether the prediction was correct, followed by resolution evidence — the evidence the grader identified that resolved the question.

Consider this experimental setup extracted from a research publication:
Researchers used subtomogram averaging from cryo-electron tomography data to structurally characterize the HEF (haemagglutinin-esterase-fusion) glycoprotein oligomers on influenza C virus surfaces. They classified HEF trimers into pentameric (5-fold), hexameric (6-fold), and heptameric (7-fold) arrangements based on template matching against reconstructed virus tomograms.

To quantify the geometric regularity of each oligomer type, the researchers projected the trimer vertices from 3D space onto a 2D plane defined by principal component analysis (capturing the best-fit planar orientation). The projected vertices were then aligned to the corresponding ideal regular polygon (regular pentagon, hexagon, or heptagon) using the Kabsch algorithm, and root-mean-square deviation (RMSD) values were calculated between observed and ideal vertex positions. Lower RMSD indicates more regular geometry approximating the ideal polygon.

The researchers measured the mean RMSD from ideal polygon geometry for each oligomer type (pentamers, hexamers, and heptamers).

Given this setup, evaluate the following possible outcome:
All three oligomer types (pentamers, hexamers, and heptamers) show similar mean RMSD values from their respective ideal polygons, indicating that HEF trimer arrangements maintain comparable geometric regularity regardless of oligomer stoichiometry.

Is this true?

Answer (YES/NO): NO